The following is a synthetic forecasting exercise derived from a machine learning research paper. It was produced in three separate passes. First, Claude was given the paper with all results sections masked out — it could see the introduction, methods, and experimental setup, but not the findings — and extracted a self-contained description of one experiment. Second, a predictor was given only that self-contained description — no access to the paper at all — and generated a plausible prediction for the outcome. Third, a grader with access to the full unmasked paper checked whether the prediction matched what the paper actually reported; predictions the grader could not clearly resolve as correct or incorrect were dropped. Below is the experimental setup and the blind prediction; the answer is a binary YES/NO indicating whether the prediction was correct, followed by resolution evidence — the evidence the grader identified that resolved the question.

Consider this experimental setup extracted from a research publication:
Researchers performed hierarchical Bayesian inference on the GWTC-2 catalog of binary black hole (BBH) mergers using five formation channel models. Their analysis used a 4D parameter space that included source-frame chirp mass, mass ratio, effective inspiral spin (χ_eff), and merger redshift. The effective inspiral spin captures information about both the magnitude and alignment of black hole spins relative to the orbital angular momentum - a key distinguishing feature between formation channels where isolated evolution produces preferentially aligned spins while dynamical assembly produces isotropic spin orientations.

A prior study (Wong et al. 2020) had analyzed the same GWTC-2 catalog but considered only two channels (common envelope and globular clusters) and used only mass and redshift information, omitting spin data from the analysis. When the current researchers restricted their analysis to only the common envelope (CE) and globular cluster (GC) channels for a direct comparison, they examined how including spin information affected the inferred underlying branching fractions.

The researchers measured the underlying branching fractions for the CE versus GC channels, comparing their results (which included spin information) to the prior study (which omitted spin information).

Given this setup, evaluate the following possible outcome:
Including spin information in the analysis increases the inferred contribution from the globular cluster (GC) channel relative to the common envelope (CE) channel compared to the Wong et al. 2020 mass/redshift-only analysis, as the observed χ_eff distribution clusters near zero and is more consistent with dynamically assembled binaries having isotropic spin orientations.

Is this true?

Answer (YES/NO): NO